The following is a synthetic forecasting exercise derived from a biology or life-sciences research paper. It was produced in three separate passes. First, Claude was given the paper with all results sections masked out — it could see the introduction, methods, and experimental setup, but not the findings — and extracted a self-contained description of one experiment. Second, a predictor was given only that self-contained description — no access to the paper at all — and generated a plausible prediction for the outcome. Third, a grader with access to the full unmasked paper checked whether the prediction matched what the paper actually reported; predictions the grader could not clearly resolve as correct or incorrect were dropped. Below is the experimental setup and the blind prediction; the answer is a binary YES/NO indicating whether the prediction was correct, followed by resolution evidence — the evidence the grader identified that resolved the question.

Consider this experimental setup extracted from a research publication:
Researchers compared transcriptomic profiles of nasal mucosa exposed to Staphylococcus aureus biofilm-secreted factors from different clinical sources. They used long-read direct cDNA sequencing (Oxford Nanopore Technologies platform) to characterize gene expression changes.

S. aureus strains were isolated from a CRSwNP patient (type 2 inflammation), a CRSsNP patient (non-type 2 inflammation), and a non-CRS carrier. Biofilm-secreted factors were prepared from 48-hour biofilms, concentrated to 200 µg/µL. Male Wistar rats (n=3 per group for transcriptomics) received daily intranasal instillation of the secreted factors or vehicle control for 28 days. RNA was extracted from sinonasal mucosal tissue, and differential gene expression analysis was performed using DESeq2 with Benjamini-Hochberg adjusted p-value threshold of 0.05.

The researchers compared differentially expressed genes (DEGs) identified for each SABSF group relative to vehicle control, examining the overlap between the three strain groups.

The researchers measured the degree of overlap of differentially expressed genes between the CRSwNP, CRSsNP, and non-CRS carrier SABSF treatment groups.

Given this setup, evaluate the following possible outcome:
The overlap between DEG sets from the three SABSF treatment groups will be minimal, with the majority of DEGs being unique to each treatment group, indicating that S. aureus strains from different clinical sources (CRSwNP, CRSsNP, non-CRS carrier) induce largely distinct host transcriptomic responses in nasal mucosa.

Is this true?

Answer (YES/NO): NO